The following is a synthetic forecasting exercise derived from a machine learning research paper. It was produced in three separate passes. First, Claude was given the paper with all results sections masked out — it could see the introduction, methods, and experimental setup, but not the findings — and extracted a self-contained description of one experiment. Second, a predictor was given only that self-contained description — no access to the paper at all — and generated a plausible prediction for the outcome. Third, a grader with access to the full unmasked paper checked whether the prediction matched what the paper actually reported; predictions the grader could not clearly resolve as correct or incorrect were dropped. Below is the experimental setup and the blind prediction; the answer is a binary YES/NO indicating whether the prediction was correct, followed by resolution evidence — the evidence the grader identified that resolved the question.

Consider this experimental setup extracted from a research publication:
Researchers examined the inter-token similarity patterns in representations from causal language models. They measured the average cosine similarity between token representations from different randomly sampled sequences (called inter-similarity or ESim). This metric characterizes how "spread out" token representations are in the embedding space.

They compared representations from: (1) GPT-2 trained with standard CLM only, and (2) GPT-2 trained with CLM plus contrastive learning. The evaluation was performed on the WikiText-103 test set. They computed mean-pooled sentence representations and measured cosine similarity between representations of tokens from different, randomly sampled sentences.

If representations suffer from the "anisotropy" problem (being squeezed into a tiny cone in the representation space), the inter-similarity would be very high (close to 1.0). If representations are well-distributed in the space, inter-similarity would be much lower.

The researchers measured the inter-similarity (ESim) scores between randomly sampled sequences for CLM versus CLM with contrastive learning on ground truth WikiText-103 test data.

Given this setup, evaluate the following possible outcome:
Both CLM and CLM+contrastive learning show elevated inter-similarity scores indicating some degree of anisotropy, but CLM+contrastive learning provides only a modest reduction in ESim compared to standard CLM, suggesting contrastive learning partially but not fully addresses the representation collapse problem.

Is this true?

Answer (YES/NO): NO